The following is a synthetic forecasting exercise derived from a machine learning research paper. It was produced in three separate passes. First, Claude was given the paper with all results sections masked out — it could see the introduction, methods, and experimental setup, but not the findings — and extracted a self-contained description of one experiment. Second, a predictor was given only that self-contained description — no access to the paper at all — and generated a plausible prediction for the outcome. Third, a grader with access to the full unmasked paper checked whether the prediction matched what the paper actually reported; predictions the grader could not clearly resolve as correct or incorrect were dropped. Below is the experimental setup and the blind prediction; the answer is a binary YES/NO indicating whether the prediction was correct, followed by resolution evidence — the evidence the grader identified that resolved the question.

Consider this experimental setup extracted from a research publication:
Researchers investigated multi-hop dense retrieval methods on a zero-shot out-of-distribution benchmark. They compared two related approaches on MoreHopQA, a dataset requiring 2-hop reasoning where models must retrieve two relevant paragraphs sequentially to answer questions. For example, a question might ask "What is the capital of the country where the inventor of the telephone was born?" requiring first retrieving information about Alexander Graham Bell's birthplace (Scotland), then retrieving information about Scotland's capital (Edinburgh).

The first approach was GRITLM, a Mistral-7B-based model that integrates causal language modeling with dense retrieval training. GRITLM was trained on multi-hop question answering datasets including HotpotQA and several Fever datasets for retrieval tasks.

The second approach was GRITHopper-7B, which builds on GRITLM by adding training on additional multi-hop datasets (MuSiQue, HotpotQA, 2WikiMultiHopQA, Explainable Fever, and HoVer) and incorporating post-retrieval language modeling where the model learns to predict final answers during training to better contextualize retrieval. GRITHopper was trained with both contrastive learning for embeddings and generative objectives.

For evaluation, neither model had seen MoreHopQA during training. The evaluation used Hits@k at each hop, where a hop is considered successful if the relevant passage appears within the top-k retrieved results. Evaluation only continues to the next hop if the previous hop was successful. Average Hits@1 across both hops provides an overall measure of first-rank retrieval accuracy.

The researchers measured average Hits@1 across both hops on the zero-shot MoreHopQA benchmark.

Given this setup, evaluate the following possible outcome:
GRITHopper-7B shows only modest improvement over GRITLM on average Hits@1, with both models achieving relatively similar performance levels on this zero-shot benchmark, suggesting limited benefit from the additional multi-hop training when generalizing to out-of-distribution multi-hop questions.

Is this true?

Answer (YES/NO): NO